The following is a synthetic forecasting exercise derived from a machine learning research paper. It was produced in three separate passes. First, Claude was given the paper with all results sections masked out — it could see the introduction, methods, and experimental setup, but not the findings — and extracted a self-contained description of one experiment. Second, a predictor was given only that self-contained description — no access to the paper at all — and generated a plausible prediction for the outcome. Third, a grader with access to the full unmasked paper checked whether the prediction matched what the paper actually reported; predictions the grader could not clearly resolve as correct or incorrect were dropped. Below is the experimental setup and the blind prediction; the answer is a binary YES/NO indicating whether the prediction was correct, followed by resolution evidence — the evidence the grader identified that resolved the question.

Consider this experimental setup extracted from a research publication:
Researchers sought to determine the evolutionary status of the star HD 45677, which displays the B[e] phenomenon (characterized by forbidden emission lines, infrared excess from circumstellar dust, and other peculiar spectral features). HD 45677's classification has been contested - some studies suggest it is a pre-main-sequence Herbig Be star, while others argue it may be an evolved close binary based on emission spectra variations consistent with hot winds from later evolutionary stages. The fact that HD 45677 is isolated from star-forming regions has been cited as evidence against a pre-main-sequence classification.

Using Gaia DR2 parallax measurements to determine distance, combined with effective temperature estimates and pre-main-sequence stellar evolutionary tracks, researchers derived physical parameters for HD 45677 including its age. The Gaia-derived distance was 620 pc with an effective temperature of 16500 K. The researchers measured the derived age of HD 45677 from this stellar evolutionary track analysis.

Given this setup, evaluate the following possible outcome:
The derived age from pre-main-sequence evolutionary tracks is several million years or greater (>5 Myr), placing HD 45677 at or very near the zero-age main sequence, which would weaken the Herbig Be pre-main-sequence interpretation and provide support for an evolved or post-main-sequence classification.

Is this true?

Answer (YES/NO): NO